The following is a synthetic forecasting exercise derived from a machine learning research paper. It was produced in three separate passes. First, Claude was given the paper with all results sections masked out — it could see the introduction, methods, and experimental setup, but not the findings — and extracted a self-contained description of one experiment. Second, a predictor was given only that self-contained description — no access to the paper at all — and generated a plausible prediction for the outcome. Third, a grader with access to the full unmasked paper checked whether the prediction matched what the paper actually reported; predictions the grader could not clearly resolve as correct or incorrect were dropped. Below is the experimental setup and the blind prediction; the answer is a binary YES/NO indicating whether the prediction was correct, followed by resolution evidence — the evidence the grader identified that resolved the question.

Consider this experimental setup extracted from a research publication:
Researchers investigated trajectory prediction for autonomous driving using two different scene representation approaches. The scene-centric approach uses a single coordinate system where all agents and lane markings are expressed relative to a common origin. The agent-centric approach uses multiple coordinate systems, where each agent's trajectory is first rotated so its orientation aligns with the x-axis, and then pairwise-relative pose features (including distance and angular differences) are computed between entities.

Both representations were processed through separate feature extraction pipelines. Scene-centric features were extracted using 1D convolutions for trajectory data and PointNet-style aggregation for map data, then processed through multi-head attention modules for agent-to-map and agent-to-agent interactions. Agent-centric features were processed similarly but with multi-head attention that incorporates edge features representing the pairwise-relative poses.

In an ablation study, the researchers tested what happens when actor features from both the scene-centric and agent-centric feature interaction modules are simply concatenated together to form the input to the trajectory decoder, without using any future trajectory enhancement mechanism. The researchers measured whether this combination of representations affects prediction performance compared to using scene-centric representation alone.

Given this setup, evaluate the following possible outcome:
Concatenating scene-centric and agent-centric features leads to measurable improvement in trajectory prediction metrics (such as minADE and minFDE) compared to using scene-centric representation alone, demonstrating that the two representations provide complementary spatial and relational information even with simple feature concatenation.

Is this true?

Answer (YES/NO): YES